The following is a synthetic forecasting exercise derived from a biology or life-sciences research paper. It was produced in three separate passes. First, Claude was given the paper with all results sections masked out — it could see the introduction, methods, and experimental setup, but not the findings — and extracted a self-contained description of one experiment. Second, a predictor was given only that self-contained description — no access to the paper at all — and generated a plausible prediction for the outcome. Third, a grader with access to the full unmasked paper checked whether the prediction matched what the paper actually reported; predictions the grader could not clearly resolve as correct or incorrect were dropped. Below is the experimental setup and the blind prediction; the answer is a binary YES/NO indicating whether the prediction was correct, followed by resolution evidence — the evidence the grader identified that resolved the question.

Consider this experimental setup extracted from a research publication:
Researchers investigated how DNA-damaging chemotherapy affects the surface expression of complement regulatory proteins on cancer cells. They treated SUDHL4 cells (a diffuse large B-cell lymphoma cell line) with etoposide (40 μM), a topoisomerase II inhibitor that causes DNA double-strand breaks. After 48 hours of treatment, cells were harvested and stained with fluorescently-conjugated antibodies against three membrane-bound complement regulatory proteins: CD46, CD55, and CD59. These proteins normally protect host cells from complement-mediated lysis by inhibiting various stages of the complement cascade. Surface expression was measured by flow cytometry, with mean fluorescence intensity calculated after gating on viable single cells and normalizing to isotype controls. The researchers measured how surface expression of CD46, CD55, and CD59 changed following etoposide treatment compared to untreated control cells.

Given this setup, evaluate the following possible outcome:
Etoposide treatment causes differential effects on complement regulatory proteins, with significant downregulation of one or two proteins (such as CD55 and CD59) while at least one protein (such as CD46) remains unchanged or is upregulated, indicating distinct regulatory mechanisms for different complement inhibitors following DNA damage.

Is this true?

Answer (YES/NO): NO